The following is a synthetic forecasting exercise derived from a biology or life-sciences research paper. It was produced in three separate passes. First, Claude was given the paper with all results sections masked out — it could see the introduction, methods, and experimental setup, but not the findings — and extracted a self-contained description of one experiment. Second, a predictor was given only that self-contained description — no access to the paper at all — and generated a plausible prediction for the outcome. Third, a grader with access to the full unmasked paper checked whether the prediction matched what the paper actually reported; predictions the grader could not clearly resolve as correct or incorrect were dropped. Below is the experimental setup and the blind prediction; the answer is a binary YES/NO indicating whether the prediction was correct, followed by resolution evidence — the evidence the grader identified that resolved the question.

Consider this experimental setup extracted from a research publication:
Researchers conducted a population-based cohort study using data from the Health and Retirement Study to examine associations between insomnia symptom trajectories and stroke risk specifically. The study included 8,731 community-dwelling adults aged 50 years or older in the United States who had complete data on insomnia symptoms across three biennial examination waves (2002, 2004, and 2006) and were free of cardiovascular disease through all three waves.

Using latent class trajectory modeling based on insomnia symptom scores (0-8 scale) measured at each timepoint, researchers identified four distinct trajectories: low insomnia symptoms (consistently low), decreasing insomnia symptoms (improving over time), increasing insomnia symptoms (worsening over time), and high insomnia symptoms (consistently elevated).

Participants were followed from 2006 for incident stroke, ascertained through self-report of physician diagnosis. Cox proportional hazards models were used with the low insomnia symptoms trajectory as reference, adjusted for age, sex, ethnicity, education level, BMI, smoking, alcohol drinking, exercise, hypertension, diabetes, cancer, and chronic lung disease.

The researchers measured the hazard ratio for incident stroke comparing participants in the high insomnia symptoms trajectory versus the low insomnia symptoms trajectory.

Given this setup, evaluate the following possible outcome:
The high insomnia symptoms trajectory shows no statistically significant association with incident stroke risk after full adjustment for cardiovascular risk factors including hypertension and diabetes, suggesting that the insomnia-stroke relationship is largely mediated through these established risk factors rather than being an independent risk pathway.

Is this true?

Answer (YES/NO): NO